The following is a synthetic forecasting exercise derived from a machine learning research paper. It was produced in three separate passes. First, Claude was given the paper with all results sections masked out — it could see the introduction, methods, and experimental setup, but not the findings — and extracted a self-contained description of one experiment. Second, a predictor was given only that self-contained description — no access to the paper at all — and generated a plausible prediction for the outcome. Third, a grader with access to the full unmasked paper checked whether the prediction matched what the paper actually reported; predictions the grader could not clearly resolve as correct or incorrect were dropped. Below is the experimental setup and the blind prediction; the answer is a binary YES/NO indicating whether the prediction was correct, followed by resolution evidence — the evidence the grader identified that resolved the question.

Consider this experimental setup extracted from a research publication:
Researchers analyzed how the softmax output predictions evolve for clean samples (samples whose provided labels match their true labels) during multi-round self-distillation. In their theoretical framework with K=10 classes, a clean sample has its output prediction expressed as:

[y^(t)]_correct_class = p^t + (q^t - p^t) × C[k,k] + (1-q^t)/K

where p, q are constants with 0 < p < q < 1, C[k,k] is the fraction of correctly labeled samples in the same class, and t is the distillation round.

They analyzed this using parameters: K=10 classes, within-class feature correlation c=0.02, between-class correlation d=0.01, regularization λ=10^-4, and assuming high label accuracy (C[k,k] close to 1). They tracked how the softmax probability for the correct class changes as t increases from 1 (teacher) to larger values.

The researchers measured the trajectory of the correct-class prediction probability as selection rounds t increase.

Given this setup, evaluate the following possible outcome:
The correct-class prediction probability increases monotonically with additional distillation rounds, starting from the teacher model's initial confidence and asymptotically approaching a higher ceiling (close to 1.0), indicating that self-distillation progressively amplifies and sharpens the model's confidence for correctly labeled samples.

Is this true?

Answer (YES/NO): NO